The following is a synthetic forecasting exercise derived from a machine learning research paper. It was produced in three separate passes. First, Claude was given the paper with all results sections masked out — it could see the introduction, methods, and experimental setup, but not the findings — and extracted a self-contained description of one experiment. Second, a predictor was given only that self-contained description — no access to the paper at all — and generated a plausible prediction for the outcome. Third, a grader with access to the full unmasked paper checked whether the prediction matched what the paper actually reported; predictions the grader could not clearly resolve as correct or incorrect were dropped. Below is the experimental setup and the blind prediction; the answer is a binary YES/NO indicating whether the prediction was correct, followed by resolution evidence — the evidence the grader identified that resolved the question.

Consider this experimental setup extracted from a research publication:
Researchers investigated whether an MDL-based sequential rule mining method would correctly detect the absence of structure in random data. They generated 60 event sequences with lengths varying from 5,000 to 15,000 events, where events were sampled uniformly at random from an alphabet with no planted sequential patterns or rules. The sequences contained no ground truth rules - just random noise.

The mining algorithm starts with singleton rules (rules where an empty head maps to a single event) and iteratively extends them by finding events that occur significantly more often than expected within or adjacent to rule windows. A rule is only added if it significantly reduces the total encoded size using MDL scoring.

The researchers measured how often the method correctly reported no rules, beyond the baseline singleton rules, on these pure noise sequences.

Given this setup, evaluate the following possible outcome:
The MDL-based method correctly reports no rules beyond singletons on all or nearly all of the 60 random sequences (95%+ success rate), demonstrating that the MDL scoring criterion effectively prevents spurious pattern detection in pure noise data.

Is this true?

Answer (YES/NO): NO